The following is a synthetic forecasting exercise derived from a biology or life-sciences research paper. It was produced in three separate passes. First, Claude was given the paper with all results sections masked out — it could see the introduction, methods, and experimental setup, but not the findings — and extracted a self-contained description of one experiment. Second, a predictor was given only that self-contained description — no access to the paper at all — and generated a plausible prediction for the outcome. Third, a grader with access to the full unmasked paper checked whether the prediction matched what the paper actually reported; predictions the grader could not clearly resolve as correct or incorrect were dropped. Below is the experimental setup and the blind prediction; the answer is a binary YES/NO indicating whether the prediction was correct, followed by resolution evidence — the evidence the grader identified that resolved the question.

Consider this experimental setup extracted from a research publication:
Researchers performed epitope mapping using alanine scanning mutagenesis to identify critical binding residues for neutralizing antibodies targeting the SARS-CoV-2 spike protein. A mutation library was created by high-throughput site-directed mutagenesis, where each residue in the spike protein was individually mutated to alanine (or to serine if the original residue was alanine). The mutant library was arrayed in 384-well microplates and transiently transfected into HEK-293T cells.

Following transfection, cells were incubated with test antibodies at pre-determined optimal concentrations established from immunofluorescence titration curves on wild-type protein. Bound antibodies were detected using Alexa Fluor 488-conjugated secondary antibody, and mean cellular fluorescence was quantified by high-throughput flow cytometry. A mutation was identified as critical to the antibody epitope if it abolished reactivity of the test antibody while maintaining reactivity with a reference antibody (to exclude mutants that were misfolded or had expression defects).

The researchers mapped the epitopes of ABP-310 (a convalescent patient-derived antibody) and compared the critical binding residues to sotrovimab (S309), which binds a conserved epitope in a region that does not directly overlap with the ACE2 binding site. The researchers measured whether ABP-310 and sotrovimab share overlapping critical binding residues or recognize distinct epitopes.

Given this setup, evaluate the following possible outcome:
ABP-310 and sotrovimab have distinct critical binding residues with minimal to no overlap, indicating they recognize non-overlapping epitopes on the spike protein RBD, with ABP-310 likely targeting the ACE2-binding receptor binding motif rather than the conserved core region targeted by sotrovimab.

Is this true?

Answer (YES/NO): NO